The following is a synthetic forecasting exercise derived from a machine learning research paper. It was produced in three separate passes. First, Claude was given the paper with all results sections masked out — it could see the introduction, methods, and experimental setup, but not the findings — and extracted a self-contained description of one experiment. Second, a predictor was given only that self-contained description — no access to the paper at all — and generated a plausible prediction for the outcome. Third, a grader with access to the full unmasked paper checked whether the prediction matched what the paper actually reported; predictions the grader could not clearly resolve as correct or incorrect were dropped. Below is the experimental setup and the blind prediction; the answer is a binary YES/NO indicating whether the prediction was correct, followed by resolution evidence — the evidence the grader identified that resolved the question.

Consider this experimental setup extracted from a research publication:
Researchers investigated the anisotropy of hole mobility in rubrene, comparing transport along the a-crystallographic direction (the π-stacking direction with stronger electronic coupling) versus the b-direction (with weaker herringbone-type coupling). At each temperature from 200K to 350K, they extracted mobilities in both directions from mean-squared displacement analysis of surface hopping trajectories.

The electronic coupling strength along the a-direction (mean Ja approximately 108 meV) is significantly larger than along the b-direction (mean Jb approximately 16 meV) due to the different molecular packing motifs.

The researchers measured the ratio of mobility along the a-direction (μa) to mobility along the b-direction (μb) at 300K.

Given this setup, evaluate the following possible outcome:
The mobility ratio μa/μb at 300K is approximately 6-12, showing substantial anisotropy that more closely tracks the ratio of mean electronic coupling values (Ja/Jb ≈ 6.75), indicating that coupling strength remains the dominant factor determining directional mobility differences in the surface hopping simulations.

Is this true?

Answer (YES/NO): NO